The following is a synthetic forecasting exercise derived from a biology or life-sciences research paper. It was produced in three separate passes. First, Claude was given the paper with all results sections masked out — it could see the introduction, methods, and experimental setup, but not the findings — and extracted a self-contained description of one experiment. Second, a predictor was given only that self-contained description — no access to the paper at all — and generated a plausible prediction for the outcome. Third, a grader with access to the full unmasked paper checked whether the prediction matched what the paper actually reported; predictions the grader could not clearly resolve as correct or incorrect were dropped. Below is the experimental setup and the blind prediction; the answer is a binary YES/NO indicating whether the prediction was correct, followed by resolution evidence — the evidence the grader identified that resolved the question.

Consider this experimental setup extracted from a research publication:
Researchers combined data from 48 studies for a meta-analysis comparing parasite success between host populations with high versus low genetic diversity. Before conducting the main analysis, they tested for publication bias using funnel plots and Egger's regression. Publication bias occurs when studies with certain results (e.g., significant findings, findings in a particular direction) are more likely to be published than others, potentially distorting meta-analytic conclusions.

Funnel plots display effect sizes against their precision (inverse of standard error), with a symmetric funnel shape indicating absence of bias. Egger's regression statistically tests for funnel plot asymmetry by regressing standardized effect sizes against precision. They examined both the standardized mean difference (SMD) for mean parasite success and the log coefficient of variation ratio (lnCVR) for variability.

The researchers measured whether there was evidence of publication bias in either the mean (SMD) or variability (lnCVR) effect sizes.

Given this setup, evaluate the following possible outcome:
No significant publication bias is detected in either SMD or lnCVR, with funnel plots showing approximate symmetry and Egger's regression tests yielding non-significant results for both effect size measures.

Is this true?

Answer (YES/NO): YES